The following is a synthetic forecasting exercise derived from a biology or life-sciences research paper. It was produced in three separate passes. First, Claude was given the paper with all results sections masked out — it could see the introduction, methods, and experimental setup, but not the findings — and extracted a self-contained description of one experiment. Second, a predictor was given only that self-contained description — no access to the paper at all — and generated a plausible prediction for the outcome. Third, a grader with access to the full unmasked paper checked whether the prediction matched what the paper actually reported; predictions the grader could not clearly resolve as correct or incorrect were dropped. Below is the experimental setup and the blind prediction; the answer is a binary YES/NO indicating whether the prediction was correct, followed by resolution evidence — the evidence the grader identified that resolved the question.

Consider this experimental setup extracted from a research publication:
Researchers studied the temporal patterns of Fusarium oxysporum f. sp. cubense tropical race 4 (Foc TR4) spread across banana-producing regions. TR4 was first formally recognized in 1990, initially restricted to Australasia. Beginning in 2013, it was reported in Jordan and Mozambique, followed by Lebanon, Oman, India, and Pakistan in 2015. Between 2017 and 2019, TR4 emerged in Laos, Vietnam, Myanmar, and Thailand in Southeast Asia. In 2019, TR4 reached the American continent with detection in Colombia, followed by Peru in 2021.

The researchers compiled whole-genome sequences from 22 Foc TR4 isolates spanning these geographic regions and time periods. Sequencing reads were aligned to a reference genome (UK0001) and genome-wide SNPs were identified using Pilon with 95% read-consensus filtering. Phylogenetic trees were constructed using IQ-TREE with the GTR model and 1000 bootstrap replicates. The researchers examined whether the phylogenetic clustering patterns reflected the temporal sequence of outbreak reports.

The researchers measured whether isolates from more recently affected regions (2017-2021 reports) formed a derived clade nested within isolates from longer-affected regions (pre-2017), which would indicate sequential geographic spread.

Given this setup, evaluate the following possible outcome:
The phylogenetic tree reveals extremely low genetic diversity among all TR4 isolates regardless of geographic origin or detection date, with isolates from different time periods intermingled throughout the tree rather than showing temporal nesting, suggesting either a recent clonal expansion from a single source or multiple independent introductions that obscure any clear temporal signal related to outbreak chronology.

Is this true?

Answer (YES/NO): NO